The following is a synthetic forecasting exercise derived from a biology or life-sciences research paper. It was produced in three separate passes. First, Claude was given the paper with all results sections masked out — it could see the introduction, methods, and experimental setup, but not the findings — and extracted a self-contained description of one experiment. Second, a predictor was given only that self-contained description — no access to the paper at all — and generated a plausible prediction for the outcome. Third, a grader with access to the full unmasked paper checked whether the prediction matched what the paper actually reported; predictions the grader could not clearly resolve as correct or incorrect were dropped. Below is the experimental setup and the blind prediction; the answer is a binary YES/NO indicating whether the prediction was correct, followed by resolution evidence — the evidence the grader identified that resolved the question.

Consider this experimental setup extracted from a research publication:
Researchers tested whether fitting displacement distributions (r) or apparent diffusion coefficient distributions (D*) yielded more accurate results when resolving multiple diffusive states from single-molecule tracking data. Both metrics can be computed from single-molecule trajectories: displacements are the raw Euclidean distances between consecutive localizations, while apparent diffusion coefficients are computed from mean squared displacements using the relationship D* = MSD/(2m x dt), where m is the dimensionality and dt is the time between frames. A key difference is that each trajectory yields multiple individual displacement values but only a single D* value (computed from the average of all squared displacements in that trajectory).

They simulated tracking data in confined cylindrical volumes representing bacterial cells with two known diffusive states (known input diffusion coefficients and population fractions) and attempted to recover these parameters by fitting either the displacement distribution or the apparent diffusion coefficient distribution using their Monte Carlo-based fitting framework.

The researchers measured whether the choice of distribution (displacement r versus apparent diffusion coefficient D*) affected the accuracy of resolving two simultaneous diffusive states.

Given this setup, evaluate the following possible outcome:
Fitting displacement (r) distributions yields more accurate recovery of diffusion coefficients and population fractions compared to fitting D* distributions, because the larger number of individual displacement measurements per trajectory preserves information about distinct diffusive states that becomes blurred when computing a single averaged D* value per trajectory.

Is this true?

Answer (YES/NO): NO